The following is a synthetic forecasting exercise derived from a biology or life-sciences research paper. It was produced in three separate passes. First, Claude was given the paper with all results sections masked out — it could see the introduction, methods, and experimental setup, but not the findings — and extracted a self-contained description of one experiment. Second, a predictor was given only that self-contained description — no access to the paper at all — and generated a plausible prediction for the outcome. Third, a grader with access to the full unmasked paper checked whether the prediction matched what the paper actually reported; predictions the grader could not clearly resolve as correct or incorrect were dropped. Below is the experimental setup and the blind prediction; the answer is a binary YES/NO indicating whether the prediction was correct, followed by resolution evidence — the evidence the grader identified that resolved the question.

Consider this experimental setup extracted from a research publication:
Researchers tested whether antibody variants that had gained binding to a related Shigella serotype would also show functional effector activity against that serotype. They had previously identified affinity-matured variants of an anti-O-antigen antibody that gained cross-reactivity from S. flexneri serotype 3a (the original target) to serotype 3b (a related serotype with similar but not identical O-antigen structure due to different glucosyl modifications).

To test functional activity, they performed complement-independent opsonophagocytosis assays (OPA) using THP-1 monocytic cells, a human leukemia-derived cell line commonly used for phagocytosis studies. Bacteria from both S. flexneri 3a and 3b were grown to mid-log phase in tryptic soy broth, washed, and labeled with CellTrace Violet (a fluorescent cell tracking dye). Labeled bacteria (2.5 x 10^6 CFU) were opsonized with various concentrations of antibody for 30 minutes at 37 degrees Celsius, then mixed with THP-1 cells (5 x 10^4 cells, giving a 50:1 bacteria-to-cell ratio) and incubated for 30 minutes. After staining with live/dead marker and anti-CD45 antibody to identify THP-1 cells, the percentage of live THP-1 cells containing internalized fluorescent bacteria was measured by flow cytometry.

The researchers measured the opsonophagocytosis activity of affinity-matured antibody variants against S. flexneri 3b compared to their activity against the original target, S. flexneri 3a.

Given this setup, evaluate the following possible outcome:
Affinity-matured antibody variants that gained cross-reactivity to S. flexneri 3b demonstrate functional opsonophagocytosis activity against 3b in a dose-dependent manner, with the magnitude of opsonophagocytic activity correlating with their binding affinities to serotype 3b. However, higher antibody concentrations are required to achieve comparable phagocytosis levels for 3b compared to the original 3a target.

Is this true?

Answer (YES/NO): NO